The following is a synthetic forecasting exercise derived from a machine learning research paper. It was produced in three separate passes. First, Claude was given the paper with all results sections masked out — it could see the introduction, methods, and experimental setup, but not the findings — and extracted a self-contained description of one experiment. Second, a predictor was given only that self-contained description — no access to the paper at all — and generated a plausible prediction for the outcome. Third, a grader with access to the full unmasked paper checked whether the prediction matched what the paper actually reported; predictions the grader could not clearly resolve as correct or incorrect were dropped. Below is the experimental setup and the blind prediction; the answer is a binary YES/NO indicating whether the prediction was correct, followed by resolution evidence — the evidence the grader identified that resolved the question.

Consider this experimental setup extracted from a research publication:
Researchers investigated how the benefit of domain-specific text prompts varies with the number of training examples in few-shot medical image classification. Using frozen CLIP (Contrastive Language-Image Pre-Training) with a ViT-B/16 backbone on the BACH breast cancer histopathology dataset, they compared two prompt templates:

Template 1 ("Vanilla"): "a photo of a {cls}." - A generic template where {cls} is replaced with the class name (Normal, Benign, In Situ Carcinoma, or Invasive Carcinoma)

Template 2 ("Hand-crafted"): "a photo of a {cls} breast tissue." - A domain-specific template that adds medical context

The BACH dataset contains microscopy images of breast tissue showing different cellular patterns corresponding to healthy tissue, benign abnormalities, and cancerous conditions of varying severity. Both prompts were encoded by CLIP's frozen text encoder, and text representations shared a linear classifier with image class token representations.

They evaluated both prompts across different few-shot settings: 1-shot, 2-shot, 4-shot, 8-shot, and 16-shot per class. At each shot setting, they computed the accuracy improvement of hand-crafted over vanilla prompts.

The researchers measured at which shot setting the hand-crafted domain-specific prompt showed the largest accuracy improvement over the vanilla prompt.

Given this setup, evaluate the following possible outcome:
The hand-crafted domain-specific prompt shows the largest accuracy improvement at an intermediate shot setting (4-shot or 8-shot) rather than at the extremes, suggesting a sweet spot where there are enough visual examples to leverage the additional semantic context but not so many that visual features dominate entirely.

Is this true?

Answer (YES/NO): YES